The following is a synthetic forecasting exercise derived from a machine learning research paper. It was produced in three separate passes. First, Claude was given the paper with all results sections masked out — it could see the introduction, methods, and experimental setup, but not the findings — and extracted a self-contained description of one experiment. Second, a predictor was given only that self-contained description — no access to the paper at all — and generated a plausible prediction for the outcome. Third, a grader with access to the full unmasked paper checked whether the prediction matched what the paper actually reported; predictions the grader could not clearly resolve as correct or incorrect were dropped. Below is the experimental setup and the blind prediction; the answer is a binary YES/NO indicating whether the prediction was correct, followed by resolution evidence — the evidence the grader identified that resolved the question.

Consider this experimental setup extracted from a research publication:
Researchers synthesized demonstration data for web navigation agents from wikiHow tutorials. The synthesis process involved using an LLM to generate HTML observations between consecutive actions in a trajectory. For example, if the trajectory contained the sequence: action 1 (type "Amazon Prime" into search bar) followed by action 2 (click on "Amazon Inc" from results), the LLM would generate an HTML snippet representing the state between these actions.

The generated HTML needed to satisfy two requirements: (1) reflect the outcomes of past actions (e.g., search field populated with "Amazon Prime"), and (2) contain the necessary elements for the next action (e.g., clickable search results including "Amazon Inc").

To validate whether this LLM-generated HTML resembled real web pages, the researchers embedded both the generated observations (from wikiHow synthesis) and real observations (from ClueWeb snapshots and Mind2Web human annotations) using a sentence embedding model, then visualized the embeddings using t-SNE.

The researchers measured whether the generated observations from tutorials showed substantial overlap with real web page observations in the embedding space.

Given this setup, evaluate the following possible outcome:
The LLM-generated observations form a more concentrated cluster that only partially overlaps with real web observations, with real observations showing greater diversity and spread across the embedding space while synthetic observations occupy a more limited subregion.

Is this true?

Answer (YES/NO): NO